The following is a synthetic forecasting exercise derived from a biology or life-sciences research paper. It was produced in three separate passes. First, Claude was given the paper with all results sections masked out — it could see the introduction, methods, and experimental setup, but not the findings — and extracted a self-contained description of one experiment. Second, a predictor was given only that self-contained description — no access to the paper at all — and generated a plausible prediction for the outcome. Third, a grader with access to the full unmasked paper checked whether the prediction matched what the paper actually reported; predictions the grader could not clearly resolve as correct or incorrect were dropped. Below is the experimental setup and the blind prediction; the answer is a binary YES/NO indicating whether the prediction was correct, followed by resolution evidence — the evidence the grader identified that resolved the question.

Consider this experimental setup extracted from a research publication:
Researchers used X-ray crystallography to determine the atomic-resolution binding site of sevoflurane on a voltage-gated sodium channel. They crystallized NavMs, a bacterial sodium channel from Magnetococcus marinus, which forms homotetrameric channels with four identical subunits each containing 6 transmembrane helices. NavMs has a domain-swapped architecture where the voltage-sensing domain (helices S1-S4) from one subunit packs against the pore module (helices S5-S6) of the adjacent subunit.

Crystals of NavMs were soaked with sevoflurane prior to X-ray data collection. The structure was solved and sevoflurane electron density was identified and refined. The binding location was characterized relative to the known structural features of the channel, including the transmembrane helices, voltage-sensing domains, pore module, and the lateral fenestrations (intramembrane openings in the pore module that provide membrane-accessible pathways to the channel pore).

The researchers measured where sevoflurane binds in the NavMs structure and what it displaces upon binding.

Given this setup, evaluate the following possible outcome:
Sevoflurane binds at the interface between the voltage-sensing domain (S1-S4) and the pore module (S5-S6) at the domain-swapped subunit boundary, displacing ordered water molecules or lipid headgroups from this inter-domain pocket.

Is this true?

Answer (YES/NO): NO